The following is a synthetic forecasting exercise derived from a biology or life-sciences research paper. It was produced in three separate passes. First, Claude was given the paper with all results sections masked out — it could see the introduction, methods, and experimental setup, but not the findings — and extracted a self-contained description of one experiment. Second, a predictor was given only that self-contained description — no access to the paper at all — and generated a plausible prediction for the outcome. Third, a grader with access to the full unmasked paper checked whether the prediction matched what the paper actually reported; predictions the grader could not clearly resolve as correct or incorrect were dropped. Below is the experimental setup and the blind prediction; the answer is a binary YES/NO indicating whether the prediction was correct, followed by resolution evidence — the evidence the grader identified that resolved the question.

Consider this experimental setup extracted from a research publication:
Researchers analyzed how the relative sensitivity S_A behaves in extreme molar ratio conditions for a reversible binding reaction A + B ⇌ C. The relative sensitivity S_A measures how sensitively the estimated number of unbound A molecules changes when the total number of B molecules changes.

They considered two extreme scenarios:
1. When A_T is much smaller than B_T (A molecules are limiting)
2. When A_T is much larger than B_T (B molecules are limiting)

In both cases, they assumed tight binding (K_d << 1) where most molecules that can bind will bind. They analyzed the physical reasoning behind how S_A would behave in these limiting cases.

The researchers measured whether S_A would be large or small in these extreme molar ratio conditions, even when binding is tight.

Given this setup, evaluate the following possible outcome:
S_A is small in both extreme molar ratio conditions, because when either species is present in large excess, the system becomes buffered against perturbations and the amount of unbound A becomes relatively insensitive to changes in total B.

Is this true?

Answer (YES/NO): YES